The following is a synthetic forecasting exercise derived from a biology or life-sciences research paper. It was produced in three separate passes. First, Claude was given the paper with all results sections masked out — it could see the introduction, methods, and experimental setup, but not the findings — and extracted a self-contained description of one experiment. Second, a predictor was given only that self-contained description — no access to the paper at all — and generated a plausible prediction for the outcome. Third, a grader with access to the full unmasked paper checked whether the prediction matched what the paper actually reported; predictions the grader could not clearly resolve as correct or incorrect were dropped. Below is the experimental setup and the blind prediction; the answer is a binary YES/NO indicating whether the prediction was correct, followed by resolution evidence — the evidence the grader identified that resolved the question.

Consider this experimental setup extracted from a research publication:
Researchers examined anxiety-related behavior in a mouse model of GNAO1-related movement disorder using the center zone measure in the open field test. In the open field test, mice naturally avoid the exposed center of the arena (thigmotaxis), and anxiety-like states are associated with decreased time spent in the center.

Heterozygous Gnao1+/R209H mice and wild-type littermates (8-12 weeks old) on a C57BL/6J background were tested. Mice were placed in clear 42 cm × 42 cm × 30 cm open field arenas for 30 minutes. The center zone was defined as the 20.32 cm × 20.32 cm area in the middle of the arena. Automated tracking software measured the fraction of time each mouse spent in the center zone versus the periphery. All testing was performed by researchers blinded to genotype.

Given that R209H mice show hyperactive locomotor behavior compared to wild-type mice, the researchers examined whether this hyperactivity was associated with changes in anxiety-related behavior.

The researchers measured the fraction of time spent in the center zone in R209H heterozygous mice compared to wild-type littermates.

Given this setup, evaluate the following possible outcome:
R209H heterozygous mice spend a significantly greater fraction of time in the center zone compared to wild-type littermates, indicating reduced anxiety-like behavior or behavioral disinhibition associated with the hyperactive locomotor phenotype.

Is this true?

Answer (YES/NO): NO